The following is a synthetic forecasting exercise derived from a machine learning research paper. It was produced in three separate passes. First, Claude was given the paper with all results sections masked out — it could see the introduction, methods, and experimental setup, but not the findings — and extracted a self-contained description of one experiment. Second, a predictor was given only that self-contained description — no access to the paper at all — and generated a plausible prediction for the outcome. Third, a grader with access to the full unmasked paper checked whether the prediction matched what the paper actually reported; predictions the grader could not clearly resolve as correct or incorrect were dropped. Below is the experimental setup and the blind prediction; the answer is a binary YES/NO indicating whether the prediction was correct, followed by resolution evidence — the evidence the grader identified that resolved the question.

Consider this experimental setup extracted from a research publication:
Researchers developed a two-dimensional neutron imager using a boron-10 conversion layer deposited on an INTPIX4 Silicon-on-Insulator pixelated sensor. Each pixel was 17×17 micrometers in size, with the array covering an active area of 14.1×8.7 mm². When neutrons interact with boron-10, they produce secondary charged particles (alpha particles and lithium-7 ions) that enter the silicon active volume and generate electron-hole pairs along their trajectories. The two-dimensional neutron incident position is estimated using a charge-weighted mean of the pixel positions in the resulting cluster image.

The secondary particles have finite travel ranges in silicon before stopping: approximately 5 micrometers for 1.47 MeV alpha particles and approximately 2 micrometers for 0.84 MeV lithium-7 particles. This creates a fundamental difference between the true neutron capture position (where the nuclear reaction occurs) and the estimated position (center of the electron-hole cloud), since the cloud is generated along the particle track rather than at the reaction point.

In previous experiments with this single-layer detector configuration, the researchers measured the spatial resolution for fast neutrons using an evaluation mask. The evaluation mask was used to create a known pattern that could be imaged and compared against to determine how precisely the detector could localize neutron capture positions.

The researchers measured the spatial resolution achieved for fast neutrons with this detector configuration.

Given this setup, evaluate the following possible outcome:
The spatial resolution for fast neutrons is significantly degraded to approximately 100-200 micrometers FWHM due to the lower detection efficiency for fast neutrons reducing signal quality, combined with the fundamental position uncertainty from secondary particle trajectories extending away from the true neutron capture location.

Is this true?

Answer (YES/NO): NO